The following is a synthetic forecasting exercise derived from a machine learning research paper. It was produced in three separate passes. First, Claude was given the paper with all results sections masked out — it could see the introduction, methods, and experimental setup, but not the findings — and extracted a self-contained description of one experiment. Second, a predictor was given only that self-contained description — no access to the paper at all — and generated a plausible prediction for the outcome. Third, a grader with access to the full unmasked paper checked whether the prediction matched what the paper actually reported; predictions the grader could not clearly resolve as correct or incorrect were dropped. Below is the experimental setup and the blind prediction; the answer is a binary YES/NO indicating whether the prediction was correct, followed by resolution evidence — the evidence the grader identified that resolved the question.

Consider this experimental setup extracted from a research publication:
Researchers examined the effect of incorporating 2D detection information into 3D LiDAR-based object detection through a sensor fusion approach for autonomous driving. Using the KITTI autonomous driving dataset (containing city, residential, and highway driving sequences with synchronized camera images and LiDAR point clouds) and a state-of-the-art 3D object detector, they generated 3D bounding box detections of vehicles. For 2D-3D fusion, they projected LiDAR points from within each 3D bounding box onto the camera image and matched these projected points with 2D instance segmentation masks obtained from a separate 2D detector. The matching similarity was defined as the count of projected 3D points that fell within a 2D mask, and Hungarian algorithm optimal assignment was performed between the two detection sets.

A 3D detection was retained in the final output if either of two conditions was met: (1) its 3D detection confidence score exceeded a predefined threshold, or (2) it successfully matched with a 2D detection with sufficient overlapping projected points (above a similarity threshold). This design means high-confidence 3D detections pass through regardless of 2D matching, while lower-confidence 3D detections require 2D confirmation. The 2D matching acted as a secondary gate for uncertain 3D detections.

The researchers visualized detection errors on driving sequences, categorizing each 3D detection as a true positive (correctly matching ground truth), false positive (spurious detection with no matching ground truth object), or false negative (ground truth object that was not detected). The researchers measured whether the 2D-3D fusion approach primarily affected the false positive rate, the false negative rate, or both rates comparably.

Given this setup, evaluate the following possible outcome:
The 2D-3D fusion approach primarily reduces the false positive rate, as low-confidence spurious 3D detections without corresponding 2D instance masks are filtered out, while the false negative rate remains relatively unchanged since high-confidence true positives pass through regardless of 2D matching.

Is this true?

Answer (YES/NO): NO